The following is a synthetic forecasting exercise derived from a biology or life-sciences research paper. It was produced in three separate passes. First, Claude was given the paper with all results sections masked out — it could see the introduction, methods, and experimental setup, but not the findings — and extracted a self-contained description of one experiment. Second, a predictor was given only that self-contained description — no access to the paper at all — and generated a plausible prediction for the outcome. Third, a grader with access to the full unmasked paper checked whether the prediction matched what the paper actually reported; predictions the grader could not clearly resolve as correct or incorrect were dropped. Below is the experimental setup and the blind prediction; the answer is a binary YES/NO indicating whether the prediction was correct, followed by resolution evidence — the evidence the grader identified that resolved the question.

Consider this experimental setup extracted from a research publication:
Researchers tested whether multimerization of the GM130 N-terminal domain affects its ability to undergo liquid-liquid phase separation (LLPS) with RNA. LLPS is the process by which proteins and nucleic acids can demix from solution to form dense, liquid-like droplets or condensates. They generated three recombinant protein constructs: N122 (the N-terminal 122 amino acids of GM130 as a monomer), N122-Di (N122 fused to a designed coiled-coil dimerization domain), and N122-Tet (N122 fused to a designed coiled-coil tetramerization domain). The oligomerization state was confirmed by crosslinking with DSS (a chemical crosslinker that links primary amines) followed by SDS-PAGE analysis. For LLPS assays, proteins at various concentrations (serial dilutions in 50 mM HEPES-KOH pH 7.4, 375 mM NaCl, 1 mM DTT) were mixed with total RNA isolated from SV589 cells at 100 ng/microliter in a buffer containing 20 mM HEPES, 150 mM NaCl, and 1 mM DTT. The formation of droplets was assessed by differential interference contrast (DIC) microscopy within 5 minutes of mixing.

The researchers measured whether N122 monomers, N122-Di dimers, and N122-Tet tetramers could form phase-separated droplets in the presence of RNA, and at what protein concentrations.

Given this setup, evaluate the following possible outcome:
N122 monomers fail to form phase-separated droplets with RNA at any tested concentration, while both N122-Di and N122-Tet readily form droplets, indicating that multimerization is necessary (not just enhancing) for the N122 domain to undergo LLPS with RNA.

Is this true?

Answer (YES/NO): NO